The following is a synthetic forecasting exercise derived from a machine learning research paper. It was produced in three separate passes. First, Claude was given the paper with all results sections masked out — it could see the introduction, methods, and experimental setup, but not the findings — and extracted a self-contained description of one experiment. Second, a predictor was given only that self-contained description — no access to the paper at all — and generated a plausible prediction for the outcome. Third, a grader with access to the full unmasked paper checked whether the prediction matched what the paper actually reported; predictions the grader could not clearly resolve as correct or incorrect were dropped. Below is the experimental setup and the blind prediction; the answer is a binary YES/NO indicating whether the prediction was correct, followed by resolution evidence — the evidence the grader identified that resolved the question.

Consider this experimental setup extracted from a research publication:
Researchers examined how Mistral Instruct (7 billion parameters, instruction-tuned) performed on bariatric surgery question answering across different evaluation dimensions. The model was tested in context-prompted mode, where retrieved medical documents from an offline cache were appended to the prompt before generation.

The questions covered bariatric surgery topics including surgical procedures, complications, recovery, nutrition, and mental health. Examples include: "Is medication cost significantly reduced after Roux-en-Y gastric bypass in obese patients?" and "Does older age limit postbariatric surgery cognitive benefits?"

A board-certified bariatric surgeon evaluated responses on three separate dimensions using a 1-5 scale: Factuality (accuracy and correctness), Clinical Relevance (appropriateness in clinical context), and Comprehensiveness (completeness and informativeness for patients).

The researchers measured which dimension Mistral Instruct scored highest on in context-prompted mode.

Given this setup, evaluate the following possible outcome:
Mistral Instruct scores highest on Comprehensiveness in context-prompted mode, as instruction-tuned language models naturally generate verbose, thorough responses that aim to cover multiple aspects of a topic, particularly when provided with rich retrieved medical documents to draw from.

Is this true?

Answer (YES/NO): YES